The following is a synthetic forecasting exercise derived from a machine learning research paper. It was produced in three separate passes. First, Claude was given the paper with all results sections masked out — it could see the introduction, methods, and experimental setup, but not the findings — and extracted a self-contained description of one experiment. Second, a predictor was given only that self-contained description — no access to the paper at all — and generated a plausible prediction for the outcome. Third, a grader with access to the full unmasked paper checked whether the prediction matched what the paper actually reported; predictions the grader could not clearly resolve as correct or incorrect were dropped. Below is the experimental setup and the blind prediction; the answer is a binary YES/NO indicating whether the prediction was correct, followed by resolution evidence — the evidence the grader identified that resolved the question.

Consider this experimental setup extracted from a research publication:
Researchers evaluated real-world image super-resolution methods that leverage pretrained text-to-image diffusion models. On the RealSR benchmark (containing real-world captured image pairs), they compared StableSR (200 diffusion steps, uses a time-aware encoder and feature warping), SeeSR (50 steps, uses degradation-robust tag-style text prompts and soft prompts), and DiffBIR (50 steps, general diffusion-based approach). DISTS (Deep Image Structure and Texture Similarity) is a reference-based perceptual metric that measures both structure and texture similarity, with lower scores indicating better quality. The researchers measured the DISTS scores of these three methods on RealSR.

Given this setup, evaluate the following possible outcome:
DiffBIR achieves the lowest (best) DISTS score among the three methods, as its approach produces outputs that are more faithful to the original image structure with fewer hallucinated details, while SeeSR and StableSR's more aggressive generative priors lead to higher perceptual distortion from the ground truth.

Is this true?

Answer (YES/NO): NO